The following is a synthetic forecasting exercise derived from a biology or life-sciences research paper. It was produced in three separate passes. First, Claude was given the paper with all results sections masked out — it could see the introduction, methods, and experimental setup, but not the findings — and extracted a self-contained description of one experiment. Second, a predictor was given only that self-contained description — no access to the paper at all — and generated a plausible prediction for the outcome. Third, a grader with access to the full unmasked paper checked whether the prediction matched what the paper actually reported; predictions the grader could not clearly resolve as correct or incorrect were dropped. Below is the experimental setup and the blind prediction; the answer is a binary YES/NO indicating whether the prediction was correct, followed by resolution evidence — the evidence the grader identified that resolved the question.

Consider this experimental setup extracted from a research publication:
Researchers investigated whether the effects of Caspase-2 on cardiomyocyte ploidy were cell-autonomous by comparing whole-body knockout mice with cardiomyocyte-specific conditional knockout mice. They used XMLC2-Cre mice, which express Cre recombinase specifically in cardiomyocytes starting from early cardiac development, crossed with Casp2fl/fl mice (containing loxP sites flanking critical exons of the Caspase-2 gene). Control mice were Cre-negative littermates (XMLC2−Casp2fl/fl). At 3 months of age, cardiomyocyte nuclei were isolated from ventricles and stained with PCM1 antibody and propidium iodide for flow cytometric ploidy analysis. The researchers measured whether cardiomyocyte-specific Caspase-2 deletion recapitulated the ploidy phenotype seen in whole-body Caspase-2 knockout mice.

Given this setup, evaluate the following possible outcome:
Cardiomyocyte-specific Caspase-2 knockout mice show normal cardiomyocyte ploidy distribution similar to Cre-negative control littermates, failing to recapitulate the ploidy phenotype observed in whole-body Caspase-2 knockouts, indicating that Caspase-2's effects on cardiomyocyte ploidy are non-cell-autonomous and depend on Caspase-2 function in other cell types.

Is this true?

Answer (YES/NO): NO